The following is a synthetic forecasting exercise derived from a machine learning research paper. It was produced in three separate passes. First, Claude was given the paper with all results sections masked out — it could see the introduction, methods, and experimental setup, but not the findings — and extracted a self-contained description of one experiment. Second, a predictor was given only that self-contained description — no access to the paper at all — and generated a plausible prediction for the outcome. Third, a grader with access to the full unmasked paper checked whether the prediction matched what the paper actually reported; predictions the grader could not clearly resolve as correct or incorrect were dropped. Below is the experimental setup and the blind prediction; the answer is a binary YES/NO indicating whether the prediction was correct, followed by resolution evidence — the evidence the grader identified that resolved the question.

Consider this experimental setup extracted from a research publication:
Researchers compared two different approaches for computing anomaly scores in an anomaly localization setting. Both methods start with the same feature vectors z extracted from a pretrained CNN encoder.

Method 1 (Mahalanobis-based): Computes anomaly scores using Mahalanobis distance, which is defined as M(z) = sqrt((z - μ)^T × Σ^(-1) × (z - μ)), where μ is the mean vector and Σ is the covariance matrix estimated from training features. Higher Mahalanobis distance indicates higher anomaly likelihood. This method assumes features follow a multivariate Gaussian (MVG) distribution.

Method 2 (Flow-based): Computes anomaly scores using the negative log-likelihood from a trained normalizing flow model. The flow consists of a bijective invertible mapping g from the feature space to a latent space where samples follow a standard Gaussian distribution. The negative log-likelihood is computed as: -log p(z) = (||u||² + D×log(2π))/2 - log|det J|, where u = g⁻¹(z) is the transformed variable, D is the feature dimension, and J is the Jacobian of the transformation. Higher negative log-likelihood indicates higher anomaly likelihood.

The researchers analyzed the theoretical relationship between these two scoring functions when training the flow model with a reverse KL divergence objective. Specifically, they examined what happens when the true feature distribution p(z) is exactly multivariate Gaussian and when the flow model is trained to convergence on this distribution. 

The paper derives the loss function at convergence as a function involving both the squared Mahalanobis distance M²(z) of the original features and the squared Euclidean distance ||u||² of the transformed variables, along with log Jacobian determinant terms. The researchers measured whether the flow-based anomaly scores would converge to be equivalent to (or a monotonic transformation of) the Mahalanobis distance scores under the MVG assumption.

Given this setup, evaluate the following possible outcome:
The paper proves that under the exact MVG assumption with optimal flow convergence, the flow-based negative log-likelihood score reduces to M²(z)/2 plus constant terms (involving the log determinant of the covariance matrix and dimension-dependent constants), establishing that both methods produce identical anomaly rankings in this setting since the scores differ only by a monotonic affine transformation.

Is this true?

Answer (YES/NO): YES